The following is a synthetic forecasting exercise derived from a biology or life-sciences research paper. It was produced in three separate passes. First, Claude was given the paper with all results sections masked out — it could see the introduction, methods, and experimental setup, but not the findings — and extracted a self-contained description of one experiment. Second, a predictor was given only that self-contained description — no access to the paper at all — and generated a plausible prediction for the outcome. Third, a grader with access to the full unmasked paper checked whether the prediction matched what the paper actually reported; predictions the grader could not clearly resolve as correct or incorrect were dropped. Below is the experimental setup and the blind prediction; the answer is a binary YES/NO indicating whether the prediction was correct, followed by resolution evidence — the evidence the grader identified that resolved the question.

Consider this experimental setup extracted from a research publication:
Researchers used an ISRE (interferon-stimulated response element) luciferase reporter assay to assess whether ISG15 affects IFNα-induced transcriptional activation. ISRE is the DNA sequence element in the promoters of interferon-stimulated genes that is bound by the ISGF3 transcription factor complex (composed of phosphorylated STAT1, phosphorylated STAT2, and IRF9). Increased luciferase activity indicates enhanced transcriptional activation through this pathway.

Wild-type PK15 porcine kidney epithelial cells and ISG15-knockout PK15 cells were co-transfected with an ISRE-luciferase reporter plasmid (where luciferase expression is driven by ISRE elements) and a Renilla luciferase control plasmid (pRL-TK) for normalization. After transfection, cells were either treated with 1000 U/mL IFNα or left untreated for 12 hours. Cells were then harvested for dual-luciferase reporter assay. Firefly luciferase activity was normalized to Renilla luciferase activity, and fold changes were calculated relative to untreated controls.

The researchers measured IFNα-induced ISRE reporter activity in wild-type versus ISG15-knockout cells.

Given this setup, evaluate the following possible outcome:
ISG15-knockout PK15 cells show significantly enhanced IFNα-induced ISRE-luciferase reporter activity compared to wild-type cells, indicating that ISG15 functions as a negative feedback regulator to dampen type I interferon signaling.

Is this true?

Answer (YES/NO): NO